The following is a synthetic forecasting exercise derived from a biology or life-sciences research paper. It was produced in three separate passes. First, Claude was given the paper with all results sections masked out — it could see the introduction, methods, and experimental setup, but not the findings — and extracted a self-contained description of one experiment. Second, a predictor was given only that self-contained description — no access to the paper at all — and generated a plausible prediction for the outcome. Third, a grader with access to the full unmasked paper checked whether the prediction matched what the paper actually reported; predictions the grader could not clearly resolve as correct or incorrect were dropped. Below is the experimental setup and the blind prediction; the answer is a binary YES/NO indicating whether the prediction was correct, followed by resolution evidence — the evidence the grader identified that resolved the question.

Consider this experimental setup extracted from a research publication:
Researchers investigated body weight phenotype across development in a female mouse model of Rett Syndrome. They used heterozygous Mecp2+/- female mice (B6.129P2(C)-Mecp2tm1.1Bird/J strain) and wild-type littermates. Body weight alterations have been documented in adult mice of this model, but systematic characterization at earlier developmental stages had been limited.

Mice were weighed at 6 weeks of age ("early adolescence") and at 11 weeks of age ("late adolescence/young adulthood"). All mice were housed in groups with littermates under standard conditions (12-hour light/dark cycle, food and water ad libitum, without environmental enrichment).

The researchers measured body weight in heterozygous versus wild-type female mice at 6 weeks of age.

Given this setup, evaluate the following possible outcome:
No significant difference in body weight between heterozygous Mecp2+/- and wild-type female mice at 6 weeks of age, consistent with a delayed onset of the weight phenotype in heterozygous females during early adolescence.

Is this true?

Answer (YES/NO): NO